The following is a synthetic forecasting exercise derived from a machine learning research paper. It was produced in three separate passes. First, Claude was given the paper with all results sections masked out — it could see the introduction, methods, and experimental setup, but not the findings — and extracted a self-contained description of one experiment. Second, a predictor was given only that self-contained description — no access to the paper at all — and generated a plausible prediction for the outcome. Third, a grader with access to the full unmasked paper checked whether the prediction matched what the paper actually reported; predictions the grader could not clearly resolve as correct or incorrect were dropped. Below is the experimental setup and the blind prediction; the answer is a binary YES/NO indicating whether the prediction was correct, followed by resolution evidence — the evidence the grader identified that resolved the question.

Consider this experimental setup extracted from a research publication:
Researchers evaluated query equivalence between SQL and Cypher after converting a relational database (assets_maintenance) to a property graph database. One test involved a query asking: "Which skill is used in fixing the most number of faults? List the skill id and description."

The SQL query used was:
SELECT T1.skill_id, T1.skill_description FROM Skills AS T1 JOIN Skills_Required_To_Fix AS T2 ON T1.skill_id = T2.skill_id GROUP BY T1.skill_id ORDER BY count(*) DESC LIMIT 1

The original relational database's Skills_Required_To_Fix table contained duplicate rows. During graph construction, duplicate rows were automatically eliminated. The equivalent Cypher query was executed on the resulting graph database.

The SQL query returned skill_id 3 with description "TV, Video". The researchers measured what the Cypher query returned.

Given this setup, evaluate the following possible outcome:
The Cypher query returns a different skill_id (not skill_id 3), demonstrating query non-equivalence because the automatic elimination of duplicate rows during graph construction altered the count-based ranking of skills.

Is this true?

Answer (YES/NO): YES